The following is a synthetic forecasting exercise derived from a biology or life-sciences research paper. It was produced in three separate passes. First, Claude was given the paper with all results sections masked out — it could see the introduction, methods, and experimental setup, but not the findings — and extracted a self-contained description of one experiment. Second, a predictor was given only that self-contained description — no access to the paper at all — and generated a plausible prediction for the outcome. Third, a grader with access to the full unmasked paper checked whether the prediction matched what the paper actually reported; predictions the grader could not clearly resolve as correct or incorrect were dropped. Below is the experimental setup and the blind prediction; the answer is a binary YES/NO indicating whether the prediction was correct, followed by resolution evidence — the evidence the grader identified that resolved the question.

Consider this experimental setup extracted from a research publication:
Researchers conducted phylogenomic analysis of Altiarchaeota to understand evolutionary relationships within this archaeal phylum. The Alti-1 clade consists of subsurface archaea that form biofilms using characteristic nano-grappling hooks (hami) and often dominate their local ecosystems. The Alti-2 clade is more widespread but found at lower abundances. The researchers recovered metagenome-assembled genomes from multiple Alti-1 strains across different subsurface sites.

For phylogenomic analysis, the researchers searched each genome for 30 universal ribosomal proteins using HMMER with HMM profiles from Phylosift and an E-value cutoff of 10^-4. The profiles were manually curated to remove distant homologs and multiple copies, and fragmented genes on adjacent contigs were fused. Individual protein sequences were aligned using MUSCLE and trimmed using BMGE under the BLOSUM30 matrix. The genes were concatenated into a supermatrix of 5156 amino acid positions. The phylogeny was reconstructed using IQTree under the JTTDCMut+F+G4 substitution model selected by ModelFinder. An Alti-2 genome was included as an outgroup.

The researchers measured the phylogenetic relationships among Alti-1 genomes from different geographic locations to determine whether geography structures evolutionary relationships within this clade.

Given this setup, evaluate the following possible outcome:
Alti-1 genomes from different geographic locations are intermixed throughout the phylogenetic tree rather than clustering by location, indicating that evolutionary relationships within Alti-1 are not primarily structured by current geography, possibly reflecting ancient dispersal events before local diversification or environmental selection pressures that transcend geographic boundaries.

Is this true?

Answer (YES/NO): NO